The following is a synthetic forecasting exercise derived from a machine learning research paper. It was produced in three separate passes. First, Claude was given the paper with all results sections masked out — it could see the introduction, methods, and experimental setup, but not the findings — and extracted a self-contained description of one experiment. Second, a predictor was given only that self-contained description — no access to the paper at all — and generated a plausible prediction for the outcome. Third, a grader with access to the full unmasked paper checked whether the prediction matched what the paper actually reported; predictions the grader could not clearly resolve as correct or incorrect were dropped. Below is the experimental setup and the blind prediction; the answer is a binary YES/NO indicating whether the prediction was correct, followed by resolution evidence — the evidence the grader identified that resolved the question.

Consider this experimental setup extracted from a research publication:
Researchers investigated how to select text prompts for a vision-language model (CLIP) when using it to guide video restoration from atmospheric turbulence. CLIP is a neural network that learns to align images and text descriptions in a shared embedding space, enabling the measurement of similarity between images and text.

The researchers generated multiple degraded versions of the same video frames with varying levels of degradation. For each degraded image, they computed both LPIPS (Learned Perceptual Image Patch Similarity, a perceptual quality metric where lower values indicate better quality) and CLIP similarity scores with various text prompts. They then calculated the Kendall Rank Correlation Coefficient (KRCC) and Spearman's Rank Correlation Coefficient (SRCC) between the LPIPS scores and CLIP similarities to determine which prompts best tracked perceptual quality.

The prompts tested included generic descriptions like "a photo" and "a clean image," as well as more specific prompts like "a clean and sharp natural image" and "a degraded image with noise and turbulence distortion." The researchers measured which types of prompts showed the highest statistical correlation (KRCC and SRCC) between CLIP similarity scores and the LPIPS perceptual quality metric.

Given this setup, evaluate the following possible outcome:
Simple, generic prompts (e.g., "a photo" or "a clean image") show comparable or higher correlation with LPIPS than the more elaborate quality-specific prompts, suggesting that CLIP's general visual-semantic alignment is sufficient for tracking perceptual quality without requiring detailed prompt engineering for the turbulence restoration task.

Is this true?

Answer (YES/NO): NO